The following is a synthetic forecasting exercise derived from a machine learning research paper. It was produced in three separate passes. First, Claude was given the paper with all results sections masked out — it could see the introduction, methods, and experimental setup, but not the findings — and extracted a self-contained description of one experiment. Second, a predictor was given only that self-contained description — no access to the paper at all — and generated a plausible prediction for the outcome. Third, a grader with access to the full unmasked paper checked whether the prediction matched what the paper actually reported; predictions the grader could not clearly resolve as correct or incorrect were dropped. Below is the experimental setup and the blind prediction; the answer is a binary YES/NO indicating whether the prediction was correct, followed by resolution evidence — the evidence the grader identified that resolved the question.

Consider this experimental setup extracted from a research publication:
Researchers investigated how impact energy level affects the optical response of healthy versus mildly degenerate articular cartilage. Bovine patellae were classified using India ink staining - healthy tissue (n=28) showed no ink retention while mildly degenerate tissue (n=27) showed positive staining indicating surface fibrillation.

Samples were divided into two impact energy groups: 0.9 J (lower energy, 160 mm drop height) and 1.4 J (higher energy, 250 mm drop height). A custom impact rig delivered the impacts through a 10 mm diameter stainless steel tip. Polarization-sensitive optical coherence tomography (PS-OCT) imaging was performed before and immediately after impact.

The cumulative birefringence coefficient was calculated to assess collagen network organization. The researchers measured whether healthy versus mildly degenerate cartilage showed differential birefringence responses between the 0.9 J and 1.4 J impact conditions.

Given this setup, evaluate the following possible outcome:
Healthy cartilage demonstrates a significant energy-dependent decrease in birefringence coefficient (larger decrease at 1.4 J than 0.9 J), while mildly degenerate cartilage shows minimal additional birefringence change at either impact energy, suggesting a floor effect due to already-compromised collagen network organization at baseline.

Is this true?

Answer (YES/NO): NO